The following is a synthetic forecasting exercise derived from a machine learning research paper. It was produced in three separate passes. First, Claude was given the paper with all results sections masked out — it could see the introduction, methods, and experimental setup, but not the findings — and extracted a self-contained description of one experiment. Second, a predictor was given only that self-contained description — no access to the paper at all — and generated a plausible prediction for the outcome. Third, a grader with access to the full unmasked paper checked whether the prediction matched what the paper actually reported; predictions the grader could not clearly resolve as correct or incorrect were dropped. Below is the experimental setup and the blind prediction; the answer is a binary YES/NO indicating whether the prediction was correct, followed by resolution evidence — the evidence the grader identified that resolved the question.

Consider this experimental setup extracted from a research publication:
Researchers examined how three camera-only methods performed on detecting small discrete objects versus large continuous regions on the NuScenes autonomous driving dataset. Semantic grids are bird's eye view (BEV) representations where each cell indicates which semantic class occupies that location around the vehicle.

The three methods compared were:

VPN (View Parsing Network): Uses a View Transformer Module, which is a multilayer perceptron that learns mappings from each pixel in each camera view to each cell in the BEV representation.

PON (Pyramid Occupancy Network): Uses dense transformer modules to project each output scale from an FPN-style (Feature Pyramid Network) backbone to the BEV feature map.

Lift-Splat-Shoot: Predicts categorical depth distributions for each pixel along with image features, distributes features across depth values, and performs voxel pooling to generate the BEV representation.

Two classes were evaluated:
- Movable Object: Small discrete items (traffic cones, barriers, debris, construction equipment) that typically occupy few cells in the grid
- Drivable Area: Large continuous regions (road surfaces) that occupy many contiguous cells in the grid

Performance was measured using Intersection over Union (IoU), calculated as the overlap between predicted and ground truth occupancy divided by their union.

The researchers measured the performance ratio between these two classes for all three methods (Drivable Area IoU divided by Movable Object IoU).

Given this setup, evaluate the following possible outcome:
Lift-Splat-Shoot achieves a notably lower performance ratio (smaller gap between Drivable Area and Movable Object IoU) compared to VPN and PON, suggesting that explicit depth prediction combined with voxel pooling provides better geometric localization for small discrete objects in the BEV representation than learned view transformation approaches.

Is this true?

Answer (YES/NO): YES